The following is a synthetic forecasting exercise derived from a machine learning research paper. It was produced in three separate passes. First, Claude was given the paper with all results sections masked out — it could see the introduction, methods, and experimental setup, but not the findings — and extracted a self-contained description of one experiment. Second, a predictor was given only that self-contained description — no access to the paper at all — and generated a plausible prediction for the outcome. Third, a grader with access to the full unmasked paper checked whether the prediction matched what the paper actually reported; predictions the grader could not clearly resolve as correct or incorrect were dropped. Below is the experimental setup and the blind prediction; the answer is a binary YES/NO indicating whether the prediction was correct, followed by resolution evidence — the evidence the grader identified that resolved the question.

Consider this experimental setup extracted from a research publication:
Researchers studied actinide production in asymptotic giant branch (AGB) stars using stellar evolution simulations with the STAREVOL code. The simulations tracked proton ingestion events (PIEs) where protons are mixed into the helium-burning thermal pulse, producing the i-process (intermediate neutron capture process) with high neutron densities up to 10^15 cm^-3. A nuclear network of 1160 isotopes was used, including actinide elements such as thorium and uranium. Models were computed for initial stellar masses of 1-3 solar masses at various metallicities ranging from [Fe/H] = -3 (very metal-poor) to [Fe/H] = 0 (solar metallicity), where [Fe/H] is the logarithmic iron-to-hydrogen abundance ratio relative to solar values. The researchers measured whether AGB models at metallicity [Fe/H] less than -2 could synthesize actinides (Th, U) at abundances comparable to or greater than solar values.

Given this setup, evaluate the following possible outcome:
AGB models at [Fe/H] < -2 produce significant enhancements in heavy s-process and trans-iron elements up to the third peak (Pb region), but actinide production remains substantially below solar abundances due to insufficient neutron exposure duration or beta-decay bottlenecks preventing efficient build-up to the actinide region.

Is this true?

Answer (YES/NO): NO